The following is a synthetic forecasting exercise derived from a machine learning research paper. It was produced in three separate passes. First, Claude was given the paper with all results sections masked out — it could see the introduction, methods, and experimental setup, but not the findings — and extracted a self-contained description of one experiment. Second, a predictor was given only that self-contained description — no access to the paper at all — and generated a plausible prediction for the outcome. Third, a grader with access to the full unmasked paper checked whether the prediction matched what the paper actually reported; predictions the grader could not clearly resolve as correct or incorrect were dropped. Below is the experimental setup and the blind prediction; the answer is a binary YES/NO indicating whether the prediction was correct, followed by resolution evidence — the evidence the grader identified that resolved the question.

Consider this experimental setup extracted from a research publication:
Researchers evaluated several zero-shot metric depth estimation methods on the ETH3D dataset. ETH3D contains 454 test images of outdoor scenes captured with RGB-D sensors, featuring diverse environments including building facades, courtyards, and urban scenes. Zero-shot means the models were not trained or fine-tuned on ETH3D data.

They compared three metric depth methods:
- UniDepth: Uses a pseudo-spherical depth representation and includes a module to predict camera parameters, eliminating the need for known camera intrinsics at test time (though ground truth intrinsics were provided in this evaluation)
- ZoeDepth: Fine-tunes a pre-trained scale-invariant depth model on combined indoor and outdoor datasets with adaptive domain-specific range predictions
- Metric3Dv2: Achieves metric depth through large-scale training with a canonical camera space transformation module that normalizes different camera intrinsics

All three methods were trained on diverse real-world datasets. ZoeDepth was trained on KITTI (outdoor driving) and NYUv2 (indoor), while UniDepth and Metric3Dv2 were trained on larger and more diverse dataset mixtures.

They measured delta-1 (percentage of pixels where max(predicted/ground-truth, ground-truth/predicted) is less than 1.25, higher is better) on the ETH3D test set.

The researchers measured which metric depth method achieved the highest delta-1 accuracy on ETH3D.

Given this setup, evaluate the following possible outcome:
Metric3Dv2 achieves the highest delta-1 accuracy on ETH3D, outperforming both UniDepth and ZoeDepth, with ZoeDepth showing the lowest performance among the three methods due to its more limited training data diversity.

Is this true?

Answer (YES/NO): NO